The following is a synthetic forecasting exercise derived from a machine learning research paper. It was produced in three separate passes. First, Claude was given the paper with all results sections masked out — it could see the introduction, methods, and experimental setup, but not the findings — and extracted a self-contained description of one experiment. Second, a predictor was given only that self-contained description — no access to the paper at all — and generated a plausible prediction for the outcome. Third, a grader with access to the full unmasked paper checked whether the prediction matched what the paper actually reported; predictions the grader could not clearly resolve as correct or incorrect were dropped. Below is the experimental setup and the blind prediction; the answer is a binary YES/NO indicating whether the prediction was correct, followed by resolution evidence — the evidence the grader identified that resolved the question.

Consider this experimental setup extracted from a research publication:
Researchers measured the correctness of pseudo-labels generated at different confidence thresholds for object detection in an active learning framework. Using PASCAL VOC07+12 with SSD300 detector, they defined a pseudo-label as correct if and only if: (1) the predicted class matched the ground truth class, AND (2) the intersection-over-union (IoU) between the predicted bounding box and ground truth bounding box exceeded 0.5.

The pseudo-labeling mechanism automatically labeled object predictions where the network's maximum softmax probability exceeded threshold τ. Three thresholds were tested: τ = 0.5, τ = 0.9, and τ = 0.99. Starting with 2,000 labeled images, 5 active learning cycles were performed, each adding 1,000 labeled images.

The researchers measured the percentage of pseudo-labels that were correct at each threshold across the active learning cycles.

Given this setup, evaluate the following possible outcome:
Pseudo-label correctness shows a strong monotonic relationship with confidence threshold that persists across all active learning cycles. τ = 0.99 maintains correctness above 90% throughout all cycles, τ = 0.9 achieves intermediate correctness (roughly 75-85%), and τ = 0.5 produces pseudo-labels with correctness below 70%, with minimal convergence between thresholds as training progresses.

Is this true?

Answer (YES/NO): NO